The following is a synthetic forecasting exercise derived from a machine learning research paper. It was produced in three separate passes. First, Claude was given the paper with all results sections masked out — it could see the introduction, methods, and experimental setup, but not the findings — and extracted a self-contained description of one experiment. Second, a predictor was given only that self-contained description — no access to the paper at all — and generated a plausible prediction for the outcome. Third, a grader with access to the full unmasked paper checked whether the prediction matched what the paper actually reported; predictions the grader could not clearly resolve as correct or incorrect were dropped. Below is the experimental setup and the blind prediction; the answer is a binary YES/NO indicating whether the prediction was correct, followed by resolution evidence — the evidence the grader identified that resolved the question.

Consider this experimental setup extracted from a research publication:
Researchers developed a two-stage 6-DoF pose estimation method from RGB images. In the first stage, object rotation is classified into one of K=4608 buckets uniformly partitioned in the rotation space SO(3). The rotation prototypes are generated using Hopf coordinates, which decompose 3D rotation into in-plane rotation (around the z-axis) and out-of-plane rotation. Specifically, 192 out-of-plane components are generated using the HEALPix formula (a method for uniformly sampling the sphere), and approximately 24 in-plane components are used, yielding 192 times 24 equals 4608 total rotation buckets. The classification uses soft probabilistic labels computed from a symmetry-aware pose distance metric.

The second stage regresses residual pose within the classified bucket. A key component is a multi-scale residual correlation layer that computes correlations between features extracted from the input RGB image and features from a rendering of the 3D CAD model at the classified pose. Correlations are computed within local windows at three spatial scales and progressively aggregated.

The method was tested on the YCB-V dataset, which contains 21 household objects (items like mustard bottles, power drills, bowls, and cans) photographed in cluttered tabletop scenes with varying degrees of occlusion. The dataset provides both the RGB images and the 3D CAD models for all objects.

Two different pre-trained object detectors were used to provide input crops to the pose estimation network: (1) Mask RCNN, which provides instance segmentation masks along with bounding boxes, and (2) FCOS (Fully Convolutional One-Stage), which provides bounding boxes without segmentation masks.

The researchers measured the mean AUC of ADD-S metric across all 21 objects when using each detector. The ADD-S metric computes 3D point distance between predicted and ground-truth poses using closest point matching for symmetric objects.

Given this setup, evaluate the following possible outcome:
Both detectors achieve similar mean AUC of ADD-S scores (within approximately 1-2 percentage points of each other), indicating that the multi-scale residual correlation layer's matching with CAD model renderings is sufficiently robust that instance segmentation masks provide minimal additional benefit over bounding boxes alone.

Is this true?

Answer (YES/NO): NO